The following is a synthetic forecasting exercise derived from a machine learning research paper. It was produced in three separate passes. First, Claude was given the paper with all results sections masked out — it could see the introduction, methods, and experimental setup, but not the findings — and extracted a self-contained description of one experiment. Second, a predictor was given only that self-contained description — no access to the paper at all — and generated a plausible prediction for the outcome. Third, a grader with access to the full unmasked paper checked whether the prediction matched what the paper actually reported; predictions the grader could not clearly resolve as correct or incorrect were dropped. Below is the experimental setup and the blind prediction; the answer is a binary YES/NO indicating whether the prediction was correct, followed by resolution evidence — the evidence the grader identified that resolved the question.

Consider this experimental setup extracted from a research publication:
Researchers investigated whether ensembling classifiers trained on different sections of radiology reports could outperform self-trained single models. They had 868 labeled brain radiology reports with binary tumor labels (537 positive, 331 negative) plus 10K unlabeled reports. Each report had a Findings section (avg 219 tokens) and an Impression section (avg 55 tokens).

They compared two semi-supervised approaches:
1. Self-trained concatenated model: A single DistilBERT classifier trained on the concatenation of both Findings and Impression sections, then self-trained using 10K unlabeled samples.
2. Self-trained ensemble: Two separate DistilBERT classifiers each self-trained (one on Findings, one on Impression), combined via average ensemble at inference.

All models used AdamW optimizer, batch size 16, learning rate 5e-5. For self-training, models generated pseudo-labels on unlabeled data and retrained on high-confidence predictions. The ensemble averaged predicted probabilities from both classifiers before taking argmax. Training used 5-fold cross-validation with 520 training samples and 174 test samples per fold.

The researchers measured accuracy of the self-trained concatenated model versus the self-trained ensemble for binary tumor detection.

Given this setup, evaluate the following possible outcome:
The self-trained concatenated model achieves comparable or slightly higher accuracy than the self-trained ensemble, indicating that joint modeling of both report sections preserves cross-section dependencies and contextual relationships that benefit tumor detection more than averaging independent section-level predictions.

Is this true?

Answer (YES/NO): NO